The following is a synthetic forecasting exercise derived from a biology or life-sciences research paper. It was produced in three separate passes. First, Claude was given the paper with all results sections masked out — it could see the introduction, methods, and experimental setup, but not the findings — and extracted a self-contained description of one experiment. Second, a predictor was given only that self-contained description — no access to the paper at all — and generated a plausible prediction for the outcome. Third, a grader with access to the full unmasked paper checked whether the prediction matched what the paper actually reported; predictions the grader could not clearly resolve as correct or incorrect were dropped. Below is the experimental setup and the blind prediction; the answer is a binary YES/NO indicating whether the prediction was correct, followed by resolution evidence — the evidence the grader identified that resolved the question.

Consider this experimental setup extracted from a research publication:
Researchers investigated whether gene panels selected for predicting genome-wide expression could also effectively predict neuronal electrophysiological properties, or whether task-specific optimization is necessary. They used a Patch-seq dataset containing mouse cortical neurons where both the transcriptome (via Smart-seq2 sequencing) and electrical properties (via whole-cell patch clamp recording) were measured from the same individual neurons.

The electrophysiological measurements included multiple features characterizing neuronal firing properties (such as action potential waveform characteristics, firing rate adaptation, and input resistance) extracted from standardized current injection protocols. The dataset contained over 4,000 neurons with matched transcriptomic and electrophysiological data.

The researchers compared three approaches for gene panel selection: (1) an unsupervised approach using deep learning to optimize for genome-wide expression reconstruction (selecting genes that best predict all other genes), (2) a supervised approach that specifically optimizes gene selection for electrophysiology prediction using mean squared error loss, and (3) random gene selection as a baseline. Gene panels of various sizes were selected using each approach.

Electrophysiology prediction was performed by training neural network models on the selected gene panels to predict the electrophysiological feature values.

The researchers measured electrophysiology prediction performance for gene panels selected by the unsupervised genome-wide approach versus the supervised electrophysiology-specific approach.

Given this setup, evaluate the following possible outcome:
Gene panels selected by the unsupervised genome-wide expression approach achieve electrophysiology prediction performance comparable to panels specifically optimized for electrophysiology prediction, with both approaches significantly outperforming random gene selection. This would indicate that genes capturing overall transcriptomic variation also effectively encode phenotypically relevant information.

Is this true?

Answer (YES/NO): NO